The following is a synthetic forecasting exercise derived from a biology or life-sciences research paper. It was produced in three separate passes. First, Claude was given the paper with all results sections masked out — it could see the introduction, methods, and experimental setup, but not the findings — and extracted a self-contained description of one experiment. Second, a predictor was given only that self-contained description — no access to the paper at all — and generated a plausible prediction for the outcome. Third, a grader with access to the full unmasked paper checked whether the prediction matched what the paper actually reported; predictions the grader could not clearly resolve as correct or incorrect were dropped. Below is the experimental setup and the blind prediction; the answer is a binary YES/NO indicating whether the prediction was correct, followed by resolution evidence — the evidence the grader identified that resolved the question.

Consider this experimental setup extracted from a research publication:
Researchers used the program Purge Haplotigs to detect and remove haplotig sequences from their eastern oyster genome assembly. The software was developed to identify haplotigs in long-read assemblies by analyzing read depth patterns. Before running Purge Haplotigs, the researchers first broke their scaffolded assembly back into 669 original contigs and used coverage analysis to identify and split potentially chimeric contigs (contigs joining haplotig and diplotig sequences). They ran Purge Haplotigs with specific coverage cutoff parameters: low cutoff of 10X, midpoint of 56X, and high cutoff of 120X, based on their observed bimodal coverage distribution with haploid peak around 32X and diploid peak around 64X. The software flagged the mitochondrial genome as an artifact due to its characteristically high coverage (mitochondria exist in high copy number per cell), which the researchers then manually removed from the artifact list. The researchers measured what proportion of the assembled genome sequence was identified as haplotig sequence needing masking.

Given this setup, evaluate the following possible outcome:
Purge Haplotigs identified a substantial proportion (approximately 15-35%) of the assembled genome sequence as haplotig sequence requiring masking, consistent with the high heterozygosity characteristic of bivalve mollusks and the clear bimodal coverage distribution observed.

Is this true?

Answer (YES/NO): NO